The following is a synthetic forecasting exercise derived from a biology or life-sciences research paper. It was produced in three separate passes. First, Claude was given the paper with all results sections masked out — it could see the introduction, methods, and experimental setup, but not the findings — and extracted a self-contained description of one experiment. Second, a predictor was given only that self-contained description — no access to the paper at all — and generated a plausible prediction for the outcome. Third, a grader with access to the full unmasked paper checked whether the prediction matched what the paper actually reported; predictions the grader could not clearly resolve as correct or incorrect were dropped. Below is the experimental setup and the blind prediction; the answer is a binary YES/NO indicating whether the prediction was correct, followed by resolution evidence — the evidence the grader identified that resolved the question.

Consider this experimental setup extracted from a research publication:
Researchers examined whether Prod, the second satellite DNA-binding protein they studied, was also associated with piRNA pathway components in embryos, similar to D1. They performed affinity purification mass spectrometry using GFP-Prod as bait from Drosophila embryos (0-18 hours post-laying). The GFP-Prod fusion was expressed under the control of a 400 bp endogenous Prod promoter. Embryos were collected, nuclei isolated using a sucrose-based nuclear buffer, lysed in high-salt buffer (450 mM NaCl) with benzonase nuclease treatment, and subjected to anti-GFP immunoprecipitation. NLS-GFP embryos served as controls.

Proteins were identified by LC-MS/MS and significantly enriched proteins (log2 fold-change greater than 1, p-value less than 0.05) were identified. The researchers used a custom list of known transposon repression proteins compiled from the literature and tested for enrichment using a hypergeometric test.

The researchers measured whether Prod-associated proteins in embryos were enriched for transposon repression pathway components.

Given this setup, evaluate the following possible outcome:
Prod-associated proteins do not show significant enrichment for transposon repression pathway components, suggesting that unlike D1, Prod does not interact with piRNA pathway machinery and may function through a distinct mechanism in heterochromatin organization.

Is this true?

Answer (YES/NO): NO